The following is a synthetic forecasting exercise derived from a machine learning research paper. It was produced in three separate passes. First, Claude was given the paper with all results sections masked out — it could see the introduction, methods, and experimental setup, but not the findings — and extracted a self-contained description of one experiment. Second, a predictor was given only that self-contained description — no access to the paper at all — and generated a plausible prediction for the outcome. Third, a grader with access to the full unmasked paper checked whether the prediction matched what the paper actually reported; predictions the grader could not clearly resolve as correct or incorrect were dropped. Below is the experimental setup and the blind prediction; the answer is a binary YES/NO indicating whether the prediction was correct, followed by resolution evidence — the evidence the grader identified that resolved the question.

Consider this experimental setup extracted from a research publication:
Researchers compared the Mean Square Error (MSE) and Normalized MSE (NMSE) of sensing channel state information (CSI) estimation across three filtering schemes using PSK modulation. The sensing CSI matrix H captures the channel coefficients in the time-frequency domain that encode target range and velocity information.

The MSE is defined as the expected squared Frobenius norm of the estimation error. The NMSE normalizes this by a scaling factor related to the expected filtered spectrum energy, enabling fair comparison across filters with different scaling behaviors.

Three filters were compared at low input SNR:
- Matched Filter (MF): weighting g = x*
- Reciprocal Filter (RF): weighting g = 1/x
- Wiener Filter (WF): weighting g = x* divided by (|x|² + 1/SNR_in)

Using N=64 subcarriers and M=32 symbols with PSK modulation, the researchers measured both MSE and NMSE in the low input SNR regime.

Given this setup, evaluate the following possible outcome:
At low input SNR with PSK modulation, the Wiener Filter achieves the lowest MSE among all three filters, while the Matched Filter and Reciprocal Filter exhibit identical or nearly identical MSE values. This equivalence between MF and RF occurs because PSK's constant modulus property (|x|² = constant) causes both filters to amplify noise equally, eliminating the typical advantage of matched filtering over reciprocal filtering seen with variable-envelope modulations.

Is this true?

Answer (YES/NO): YES